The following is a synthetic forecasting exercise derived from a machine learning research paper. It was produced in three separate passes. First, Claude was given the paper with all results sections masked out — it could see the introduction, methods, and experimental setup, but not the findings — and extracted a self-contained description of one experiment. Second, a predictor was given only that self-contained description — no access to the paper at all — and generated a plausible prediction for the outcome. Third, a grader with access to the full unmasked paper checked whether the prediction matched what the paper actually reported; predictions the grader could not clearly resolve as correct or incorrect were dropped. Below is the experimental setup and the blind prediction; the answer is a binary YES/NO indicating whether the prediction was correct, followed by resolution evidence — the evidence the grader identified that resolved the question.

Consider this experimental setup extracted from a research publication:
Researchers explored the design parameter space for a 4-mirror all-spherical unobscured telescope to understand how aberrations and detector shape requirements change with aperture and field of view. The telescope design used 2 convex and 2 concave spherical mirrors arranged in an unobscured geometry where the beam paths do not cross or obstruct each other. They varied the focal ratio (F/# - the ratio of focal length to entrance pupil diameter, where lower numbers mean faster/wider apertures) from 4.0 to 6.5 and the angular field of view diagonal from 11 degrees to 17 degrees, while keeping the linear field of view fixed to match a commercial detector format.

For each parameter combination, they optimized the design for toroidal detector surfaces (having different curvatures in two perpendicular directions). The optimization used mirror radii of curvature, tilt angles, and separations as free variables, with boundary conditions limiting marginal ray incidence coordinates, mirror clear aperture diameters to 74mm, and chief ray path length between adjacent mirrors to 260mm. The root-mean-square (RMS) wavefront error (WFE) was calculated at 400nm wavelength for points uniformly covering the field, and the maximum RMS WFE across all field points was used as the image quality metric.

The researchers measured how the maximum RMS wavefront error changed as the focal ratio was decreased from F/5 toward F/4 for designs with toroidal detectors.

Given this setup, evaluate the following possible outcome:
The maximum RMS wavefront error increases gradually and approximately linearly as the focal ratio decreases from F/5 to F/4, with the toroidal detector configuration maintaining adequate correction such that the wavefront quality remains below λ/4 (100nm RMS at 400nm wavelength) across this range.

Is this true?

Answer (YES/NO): NO